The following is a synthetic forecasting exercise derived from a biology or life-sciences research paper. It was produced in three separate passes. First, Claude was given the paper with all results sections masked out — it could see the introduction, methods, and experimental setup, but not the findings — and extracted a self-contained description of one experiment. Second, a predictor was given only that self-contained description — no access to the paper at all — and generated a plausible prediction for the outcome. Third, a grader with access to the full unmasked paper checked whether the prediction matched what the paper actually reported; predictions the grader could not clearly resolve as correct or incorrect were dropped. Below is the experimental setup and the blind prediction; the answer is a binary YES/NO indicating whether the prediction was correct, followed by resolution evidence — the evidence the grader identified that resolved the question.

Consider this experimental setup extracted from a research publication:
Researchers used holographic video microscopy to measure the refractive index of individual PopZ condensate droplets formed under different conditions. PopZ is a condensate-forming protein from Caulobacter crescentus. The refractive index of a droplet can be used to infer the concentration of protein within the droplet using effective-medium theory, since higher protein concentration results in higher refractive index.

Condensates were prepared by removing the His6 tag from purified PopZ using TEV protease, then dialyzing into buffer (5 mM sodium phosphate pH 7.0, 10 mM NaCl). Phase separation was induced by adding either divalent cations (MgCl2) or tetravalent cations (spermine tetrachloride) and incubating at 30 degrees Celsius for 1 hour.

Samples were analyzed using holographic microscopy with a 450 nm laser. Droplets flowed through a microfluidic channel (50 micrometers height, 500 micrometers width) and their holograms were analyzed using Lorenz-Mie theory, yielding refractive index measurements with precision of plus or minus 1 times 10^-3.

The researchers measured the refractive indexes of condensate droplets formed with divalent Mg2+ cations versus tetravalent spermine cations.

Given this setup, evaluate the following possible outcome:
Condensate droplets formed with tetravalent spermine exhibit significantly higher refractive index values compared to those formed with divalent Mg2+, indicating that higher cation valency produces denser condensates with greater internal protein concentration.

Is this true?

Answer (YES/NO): YES